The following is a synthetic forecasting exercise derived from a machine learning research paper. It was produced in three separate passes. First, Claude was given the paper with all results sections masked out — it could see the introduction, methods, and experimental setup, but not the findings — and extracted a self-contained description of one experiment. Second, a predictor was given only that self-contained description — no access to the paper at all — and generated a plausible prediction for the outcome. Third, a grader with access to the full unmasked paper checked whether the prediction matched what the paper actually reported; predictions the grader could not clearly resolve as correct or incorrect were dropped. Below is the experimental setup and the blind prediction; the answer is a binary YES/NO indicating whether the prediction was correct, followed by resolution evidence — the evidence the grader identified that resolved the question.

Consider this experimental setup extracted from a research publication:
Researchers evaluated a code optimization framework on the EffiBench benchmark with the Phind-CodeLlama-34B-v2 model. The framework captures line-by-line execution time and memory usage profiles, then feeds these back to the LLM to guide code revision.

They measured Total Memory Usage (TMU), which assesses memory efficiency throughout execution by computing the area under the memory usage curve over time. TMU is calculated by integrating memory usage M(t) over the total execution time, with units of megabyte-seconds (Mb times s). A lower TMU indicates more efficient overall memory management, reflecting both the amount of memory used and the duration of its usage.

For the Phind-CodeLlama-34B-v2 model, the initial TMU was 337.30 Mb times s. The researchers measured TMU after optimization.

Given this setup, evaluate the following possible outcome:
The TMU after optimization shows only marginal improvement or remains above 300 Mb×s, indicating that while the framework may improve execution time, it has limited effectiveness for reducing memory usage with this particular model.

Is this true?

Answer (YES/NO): NO